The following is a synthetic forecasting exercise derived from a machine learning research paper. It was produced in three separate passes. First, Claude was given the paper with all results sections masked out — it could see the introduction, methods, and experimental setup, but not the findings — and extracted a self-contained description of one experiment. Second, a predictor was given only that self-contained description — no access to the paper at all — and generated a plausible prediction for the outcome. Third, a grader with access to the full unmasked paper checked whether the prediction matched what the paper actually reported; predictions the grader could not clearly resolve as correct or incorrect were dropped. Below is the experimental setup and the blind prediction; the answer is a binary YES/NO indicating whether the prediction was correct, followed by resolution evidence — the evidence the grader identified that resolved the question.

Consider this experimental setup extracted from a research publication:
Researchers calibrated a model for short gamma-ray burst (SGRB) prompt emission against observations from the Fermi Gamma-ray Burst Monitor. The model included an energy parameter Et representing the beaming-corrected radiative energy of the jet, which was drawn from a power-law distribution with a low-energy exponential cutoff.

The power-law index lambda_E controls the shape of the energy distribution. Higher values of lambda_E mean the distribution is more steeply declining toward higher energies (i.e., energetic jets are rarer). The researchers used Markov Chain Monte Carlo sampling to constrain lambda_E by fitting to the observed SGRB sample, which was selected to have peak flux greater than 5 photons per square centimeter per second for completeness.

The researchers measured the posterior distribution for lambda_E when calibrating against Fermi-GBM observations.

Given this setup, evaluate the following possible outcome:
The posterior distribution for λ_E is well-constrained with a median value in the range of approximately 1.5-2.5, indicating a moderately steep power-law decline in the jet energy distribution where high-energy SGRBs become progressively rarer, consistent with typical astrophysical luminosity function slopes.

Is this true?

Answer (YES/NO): NO